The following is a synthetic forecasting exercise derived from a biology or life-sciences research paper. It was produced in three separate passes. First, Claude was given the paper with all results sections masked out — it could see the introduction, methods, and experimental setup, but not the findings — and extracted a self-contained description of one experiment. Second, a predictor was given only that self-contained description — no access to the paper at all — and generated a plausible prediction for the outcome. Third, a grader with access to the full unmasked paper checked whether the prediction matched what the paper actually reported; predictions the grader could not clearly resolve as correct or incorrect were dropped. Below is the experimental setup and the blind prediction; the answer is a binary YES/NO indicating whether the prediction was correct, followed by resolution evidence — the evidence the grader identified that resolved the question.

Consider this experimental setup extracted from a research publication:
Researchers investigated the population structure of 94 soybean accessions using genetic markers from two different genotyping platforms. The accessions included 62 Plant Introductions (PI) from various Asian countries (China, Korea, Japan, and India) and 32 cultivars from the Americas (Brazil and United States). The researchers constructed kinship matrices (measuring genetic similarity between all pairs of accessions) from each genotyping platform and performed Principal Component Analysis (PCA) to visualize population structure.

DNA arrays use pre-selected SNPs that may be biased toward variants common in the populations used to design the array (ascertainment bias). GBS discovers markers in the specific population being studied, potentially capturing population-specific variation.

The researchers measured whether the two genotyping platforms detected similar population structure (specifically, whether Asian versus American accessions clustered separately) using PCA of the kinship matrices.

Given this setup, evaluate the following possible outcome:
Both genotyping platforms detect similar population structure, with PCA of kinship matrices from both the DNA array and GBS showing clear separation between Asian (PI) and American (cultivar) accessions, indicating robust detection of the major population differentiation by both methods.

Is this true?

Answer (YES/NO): NO